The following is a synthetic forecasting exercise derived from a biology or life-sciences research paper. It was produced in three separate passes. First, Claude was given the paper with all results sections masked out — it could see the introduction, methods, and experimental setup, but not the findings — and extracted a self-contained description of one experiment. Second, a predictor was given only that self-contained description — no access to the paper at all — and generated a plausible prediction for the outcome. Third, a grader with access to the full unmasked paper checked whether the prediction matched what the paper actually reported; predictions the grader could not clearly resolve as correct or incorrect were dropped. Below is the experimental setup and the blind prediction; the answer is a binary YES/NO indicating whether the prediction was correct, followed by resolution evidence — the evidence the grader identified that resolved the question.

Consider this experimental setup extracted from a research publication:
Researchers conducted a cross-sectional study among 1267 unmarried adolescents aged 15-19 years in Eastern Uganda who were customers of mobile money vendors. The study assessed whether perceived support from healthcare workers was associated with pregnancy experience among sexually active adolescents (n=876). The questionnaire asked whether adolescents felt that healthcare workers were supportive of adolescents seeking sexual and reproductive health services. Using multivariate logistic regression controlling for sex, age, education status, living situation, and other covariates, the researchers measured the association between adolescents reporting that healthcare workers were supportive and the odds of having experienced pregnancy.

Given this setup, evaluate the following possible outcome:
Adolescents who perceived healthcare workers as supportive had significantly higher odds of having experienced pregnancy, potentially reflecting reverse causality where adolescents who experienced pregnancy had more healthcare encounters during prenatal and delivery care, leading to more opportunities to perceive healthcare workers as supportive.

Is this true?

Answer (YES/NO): NO